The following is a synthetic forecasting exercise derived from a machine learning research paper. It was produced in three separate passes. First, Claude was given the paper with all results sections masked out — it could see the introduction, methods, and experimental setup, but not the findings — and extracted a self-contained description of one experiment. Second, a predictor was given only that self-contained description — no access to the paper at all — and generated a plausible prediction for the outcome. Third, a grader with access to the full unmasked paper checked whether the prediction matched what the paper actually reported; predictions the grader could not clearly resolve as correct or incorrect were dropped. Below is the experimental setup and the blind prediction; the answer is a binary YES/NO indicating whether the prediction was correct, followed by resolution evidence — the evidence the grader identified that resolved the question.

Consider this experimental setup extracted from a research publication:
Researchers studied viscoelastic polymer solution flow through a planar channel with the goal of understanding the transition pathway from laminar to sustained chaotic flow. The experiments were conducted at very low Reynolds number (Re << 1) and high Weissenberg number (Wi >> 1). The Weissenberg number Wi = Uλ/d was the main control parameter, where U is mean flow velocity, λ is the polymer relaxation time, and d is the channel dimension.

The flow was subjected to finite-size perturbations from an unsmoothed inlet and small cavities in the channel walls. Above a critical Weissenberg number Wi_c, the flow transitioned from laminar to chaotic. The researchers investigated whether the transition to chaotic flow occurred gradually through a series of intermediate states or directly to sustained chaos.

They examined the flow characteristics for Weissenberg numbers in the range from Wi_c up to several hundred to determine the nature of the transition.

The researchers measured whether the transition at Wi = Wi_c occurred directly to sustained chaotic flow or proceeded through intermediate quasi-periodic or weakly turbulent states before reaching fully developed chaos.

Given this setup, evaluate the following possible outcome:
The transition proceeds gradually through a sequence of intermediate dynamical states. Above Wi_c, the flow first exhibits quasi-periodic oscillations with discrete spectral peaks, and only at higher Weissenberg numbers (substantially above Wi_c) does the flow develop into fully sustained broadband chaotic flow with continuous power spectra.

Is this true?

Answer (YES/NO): NO